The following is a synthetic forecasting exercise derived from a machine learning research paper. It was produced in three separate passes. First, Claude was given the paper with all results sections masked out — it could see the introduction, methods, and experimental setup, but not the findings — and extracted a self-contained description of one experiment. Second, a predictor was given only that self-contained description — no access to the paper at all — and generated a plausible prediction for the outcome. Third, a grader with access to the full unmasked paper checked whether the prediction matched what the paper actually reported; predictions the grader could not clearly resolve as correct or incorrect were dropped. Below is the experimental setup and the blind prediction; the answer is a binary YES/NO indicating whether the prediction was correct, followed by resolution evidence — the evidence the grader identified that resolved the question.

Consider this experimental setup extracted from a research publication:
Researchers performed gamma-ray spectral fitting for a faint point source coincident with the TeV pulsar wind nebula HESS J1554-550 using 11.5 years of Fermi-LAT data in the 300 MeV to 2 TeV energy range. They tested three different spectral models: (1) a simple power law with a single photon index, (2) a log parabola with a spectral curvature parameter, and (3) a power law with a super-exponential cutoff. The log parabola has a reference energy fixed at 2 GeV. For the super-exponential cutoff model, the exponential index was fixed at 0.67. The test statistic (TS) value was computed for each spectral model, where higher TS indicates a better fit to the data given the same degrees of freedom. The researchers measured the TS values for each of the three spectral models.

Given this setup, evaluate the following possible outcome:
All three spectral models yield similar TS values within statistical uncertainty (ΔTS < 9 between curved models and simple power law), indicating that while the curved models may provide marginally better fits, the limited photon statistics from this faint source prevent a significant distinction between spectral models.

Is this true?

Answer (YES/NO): YES